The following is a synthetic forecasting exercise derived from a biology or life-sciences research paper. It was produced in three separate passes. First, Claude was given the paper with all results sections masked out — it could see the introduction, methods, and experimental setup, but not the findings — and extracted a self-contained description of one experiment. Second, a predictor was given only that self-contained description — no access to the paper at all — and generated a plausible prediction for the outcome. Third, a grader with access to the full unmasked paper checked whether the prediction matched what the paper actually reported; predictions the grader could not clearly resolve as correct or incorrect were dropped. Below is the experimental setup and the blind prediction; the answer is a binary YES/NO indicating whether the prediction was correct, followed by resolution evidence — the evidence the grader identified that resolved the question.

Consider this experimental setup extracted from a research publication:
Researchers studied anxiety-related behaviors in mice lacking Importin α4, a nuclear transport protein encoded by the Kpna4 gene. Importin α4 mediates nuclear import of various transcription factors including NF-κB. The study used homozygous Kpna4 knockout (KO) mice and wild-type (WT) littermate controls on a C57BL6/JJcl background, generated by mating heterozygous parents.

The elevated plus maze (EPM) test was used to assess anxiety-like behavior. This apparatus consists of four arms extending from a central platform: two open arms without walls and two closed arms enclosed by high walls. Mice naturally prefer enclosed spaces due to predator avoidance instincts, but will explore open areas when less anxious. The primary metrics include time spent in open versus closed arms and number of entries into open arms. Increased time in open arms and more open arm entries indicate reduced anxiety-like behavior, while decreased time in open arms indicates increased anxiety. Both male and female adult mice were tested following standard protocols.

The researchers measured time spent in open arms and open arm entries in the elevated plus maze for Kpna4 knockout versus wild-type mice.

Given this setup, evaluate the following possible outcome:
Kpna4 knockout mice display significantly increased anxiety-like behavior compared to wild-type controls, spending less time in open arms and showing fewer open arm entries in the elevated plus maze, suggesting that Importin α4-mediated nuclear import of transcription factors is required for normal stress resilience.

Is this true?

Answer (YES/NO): YES